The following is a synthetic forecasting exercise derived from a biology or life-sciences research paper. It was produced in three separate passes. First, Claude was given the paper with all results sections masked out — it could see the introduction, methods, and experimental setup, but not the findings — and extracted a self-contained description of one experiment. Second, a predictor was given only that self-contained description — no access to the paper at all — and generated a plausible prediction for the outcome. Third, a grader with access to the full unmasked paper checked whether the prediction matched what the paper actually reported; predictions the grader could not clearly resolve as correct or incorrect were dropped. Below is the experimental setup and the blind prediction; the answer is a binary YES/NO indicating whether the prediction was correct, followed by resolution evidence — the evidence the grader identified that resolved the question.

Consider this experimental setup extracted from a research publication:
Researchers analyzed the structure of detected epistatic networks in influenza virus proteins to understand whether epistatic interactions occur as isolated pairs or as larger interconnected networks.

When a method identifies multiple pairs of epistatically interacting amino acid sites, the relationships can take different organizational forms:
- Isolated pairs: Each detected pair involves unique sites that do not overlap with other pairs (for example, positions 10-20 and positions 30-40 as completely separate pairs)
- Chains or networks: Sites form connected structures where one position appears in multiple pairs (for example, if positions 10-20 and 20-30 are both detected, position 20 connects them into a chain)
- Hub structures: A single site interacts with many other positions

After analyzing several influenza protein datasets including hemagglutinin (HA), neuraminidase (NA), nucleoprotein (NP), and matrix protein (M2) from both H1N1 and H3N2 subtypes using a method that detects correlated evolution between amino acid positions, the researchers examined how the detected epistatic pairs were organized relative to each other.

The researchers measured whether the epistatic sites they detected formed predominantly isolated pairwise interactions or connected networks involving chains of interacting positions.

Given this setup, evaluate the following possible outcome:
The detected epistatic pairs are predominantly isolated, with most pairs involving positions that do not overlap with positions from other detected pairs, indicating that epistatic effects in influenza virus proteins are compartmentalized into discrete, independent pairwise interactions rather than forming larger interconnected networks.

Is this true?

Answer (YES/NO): NO